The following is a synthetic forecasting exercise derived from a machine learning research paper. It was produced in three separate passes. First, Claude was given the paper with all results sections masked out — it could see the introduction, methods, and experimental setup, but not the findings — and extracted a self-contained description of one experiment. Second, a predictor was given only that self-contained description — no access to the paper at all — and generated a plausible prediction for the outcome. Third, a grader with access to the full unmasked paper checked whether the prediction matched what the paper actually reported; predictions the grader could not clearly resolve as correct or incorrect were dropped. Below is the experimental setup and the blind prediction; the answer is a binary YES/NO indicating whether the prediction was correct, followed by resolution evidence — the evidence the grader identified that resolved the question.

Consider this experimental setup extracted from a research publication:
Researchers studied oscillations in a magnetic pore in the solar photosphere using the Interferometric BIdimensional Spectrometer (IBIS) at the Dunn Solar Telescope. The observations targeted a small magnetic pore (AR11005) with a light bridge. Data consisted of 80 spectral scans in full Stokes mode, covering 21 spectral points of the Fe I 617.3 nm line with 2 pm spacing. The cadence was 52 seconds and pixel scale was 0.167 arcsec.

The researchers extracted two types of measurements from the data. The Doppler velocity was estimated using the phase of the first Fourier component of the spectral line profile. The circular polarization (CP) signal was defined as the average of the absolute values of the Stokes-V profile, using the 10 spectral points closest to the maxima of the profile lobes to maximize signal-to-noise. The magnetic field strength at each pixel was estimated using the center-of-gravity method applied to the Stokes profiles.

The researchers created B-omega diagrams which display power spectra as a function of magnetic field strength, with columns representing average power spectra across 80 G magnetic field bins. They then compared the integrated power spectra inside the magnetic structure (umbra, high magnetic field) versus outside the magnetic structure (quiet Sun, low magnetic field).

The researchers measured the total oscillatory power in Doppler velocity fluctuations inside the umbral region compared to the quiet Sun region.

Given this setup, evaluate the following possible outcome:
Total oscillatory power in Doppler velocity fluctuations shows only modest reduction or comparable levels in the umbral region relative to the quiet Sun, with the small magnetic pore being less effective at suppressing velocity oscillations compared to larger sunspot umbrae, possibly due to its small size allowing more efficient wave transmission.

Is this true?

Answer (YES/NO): NO